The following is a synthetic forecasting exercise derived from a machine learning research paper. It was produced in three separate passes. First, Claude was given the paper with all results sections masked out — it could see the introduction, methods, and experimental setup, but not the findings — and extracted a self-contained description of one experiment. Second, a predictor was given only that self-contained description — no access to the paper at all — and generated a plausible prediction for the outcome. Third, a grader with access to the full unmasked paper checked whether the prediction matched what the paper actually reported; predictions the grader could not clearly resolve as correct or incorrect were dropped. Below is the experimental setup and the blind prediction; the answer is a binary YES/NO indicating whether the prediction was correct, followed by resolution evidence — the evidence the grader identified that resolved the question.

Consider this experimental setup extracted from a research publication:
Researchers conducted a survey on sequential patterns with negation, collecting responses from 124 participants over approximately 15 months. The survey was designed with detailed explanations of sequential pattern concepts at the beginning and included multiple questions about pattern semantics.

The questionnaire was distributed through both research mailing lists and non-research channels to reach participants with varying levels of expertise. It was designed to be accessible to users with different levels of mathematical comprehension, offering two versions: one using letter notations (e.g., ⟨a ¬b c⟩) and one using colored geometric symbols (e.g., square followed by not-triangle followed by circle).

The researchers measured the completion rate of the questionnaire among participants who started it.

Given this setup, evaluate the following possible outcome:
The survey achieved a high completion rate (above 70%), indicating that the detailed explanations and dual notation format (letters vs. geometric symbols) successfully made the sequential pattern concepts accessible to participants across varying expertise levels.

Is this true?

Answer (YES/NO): YES